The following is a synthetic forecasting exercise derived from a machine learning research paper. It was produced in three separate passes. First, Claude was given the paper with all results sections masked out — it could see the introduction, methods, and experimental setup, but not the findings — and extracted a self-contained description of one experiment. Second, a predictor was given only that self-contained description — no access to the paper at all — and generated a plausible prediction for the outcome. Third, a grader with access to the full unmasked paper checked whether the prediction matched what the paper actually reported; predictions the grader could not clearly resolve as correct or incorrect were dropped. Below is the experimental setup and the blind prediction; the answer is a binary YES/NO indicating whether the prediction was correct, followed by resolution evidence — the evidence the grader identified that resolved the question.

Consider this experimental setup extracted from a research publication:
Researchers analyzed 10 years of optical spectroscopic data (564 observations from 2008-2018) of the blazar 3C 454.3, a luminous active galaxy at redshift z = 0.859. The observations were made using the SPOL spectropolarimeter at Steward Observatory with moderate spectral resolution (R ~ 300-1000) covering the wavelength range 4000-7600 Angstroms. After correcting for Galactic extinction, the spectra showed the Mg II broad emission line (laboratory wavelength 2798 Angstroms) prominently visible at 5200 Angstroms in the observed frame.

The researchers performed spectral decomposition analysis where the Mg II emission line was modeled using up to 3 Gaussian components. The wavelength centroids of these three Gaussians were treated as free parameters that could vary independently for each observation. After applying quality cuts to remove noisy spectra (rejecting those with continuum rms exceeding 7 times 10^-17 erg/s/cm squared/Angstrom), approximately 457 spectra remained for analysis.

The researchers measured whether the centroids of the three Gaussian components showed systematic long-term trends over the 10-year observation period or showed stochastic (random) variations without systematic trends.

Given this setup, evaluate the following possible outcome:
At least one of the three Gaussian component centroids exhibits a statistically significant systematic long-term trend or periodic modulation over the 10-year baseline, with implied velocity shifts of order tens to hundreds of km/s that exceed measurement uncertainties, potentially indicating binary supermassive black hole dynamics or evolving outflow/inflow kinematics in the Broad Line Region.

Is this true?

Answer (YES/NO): NO